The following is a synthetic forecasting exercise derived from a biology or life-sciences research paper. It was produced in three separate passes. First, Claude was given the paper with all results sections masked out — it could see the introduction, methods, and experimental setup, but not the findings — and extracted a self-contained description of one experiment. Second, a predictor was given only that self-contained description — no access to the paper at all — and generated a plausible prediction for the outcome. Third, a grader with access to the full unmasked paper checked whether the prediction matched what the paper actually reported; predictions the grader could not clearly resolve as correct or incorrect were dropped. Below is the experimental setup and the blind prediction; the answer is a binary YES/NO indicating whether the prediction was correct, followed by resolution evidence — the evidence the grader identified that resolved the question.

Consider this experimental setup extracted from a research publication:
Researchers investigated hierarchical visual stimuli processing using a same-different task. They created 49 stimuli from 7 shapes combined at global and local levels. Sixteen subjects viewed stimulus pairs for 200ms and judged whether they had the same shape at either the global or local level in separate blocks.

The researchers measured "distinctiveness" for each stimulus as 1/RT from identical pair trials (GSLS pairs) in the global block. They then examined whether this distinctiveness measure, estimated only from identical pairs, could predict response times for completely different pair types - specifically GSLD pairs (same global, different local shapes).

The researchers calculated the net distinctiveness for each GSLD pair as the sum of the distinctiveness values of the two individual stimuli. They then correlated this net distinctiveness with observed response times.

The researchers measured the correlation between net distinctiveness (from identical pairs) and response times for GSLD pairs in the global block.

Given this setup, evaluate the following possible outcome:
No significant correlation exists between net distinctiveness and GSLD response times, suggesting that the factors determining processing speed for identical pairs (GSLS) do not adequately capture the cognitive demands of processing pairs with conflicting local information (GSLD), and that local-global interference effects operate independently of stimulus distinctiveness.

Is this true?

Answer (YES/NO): NO